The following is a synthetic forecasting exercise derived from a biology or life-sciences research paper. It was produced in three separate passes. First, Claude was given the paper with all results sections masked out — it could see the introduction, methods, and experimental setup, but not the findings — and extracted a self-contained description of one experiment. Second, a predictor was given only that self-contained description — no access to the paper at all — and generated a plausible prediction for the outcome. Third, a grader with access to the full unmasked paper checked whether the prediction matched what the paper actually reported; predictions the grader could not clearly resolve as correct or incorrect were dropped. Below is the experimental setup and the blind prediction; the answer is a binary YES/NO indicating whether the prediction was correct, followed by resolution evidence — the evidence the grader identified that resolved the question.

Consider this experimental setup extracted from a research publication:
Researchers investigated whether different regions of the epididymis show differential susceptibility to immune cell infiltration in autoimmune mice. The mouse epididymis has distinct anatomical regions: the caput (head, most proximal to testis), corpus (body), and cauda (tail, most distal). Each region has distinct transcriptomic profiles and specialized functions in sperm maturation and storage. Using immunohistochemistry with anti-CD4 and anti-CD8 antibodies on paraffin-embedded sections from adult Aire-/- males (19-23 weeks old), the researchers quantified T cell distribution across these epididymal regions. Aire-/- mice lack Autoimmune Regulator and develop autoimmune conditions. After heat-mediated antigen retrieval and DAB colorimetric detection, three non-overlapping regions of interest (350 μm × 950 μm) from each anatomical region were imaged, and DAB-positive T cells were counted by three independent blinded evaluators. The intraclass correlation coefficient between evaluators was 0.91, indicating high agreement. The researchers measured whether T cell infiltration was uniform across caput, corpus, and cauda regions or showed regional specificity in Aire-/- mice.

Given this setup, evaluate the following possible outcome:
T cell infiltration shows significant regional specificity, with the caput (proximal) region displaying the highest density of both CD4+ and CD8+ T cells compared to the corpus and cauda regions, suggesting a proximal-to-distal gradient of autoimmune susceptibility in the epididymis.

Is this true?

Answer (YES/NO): NO